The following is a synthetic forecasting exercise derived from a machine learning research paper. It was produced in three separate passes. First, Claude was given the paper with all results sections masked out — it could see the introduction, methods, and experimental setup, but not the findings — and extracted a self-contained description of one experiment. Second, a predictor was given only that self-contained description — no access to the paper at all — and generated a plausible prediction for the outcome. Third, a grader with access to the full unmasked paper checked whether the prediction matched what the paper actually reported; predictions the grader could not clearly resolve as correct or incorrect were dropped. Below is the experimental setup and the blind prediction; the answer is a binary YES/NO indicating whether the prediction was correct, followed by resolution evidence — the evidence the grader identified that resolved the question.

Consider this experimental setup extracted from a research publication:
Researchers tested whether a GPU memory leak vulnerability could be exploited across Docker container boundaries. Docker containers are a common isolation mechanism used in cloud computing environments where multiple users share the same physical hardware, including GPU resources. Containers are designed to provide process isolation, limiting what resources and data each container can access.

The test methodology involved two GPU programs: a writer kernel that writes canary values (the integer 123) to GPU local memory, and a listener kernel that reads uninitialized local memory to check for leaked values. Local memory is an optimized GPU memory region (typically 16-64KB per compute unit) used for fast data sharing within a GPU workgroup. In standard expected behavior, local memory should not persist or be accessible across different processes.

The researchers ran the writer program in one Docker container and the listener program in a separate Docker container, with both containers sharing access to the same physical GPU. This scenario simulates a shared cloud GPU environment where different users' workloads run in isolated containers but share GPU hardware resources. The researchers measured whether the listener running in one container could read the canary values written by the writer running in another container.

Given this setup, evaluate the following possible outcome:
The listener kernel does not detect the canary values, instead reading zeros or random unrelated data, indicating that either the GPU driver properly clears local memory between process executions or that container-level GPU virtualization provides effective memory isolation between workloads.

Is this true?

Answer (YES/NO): NO